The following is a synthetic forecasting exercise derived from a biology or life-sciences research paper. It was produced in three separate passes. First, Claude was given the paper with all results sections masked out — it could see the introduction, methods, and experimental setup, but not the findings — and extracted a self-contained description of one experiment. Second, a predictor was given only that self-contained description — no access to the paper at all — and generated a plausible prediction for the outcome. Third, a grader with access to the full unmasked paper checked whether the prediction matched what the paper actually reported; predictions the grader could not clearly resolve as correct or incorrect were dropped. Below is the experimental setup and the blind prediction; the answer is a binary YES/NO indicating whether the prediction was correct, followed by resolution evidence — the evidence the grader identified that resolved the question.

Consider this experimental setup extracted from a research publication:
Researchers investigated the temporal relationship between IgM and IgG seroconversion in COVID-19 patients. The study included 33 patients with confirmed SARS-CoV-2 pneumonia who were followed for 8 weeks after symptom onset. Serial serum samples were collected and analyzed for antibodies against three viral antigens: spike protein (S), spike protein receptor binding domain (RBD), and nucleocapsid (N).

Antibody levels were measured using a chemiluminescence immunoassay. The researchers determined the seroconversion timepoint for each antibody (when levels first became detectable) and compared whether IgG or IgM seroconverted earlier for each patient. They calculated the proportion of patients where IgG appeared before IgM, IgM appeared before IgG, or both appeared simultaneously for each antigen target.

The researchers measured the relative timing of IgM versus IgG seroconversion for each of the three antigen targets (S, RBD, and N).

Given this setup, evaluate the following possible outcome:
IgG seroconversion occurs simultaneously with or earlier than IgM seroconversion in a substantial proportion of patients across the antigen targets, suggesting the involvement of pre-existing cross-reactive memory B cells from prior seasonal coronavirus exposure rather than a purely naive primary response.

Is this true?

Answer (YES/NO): YES